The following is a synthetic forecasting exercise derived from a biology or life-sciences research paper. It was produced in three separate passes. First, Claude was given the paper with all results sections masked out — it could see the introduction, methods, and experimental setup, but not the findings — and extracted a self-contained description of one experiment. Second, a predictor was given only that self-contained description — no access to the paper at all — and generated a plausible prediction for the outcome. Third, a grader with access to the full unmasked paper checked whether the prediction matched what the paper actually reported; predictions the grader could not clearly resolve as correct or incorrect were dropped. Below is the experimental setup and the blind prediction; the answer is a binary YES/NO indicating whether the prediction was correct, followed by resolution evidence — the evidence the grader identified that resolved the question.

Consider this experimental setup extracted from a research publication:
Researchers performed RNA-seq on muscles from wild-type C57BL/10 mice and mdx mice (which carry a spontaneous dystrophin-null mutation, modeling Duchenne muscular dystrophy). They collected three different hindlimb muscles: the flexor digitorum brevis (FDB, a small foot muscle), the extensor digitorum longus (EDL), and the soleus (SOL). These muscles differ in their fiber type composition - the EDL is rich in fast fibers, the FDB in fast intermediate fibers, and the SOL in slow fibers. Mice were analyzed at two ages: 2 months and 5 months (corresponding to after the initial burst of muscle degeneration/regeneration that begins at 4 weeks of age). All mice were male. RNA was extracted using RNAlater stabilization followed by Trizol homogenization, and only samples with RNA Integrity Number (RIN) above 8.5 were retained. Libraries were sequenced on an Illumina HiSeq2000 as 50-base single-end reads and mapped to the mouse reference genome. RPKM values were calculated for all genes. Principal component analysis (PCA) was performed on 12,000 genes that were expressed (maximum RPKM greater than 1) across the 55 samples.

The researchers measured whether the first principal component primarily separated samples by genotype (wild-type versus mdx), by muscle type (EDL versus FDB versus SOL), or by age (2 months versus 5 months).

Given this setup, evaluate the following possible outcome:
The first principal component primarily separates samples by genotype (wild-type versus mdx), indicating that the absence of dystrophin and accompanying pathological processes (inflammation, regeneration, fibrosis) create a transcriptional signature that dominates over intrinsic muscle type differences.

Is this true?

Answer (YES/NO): NO